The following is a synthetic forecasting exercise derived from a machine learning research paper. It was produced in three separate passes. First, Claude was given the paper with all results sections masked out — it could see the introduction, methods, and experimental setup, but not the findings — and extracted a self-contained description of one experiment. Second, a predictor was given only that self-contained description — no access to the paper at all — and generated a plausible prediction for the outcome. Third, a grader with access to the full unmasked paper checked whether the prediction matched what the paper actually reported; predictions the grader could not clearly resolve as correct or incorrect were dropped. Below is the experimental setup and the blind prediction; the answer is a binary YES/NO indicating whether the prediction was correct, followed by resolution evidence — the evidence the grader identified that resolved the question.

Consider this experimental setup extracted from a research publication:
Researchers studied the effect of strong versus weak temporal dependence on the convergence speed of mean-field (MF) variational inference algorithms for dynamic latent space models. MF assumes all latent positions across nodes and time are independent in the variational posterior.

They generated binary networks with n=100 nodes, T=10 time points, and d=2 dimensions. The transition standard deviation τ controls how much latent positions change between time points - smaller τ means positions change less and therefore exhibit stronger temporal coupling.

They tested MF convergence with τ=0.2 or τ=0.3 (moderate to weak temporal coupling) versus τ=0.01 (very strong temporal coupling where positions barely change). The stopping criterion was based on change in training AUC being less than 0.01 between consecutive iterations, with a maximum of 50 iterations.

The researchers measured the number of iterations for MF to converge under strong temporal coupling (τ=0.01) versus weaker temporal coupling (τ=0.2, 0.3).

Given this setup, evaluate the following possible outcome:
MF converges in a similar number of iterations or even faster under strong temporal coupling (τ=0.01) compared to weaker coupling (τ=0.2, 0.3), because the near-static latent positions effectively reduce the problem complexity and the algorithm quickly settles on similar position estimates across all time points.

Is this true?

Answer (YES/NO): NO